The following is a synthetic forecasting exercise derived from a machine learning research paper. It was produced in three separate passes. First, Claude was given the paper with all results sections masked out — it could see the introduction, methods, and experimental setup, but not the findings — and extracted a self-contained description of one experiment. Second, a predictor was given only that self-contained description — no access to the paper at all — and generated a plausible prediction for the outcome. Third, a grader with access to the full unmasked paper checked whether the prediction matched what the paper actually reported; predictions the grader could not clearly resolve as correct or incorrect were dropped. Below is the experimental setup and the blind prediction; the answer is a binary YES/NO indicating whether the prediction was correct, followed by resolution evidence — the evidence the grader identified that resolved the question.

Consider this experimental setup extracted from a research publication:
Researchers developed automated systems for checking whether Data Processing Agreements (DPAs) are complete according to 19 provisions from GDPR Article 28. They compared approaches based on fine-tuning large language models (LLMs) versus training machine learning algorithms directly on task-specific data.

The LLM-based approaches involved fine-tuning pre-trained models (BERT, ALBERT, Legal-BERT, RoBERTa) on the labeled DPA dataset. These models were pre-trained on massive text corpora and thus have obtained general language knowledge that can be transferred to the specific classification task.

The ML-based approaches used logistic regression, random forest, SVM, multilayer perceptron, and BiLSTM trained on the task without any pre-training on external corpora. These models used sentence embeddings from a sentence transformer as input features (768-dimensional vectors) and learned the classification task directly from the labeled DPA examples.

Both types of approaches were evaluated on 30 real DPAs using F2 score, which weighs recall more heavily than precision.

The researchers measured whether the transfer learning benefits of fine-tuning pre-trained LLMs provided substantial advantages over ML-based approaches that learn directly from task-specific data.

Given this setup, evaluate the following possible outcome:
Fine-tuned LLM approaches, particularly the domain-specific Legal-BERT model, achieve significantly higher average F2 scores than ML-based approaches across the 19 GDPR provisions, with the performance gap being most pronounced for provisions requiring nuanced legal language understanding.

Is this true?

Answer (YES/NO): NO